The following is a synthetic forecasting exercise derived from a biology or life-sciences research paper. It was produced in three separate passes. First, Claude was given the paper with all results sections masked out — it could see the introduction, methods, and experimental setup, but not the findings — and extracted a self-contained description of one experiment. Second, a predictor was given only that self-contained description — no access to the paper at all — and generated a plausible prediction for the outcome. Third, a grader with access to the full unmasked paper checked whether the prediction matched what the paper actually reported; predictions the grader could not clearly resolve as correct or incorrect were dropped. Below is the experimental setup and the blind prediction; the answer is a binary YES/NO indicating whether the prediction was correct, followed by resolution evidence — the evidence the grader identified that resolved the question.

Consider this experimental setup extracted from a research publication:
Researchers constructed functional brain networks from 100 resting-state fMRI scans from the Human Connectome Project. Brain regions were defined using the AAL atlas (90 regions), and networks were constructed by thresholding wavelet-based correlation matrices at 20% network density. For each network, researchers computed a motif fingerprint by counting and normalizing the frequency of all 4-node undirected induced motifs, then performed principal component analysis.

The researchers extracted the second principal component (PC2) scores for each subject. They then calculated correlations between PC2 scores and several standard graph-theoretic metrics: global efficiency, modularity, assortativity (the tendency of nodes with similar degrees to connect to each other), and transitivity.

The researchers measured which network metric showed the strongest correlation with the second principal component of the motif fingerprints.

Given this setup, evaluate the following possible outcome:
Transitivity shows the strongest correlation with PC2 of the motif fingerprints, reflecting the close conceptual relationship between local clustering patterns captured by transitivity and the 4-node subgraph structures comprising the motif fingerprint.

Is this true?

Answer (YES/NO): NO